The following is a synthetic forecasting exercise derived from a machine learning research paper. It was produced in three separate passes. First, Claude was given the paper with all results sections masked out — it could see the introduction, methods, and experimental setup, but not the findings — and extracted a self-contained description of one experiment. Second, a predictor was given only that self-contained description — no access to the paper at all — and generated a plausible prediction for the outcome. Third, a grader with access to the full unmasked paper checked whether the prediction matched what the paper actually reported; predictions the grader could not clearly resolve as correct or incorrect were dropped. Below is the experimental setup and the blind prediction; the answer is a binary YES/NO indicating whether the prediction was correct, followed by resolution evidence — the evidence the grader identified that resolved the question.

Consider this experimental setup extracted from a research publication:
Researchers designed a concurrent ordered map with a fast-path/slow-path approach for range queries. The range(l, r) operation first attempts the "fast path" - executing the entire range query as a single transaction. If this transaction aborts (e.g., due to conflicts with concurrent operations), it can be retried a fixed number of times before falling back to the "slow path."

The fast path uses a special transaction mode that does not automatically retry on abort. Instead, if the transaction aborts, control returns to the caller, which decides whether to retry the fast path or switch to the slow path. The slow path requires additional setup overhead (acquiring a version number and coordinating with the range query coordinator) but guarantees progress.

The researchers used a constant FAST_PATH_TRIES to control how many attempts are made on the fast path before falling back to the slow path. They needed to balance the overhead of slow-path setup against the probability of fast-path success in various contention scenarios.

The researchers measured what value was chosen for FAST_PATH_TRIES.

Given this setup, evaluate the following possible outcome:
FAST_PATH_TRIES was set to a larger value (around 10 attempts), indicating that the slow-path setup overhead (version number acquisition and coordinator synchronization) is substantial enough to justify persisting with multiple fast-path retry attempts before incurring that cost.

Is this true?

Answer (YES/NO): NO